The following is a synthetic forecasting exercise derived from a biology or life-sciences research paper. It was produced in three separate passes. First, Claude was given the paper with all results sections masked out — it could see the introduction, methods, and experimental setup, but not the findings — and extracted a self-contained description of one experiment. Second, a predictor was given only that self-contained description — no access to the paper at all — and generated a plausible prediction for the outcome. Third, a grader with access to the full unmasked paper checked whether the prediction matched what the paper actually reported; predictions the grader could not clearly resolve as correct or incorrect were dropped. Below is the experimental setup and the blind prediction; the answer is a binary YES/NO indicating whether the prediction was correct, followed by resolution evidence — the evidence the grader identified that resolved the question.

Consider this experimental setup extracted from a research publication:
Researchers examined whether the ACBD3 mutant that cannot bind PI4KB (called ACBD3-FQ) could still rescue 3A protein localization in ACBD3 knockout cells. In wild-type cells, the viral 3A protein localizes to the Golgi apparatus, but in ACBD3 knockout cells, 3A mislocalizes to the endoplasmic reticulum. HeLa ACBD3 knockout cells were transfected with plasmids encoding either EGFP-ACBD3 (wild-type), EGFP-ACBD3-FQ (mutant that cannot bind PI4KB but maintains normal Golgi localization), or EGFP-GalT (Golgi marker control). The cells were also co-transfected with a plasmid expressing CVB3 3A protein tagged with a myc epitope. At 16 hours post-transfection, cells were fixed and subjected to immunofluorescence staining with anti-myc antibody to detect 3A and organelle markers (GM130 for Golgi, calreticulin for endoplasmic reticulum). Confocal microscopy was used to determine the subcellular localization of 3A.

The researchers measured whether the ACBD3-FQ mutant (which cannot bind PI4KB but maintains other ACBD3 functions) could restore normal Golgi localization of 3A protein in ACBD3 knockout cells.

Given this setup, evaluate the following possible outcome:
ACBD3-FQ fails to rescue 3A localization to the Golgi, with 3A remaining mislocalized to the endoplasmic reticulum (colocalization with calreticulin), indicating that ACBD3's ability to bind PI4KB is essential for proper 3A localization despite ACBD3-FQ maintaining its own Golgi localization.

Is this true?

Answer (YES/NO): NO